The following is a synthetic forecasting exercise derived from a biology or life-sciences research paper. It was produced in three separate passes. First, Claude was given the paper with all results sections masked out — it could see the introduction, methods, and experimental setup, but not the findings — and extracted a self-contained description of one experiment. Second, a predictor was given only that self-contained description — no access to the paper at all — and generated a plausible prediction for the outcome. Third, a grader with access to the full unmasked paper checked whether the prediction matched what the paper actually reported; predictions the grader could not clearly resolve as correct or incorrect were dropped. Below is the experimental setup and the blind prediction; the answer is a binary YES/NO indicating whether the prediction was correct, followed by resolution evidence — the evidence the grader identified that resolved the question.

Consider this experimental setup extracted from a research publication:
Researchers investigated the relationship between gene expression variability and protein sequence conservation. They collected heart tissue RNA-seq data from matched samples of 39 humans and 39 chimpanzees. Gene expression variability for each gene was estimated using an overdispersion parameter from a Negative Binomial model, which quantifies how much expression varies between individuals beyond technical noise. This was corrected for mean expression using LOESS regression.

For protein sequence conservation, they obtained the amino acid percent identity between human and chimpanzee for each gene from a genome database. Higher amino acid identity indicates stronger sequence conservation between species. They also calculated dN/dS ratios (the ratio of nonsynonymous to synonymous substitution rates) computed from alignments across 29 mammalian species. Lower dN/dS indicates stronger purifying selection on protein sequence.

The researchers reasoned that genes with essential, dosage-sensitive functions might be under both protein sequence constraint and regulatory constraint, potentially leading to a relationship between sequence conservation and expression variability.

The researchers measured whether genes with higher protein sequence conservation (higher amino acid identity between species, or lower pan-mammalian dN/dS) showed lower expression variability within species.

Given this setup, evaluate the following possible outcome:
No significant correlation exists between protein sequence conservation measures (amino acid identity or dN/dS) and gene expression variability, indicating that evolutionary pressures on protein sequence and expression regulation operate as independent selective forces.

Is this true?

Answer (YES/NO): NO